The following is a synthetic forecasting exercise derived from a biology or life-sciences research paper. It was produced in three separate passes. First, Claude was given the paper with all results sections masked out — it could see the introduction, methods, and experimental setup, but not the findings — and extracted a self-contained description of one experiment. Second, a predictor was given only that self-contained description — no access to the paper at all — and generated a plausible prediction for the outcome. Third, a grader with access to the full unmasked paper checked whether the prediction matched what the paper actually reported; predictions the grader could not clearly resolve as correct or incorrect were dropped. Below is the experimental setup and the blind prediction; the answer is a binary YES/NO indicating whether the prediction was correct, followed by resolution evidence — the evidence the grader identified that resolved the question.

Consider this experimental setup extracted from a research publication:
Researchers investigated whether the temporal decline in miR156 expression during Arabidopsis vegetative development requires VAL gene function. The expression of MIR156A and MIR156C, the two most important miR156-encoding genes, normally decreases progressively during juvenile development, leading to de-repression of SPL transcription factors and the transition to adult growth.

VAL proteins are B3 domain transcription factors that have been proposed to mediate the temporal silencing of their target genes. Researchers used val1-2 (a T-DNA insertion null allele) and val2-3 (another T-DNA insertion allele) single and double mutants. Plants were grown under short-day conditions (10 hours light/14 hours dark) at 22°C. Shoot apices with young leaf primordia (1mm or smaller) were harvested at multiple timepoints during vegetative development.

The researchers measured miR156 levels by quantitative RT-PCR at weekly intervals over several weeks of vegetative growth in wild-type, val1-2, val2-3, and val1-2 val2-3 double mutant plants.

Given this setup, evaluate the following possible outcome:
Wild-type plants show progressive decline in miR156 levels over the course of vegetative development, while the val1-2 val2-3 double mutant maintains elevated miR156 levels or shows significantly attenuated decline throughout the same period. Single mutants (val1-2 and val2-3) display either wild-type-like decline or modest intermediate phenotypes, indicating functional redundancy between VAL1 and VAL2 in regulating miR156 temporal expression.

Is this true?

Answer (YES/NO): NO